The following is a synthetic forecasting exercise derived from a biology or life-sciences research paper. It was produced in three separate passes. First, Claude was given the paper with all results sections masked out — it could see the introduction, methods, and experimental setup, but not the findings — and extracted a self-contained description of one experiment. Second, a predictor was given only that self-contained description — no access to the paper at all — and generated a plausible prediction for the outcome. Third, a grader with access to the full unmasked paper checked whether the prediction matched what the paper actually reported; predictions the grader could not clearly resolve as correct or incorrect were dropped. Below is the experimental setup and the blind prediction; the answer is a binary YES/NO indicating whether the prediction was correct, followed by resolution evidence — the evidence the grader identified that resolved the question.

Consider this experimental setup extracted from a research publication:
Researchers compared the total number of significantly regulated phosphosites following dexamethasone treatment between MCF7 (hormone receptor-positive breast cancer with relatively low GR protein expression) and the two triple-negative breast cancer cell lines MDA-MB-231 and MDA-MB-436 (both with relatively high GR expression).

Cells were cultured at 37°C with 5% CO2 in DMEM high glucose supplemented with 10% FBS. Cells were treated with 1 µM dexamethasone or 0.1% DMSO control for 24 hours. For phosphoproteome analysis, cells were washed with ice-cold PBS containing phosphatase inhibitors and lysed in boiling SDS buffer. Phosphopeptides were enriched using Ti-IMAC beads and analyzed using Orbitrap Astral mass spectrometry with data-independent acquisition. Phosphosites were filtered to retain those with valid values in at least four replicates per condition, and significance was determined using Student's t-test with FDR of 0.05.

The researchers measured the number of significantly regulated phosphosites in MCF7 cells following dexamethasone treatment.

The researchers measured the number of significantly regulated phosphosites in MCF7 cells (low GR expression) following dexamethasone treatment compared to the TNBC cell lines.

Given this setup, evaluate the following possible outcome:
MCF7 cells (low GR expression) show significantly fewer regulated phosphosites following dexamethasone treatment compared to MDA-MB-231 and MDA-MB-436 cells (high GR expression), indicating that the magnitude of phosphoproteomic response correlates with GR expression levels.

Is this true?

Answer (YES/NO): YES